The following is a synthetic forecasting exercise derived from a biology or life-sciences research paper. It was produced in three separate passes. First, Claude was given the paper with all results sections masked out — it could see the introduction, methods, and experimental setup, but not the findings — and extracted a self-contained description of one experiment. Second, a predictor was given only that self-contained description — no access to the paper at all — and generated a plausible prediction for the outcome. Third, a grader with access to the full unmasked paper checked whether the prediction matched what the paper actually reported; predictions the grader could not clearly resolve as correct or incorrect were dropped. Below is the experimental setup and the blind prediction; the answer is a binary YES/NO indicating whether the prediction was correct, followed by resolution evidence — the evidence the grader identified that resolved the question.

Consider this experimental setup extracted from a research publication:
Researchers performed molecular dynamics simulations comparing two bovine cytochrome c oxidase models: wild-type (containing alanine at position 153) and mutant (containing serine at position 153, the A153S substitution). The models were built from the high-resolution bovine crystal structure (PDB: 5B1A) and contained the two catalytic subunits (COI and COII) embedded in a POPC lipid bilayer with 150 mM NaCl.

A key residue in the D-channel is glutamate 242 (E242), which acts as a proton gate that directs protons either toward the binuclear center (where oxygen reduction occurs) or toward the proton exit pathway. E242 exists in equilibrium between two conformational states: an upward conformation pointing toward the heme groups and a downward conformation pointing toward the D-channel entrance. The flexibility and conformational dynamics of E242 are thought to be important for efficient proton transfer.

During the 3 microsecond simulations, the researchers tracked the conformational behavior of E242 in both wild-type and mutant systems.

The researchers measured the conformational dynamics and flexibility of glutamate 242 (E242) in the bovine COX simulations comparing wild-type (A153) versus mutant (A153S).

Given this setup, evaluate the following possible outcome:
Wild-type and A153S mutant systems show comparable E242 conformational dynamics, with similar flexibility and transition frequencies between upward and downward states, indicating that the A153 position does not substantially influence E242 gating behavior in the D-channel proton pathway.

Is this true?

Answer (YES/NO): NO